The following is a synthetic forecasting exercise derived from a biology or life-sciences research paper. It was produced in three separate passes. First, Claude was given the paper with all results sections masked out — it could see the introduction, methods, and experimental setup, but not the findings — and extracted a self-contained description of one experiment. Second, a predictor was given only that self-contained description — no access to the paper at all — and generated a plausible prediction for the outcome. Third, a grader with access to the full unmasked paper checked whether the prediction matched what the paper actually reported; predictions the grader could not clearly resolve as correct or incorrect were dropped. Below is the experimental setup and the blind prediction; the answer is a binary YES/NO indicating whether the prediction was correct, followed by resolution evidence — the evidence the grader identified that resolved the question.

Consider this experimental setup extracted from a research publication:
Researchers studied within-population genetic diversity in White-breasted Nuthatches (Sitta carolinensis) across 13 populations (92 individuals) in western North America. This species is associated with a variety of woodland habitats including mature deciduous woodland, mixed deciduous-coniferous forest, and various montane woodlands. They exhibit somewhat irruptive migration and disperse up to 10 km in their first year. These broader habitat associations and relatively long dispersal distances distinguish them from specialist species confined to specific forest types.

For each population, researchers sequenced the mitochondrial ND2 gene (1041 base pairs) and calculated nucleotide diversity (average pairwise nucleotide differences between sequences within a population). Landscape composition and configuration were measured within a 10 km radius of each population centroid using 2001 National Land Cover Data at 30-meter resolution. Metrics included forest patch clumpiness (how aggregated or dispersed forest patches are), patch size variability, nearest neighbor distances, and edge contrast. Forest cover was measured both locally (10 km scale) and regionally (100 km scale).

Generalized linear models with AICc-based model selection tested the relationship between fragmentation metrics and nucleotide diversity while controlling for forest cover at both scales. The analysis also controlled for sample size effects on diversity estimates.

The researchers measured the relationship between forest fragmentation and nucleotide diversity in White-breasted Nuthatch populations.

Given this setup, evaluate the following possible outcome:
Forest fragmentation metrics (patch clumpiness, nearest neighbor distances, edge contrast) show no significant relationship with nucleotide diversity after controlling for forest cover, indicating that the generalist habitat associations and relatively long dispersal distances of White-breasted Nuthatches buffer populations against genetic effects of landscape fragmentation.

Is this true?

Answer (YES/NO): YES